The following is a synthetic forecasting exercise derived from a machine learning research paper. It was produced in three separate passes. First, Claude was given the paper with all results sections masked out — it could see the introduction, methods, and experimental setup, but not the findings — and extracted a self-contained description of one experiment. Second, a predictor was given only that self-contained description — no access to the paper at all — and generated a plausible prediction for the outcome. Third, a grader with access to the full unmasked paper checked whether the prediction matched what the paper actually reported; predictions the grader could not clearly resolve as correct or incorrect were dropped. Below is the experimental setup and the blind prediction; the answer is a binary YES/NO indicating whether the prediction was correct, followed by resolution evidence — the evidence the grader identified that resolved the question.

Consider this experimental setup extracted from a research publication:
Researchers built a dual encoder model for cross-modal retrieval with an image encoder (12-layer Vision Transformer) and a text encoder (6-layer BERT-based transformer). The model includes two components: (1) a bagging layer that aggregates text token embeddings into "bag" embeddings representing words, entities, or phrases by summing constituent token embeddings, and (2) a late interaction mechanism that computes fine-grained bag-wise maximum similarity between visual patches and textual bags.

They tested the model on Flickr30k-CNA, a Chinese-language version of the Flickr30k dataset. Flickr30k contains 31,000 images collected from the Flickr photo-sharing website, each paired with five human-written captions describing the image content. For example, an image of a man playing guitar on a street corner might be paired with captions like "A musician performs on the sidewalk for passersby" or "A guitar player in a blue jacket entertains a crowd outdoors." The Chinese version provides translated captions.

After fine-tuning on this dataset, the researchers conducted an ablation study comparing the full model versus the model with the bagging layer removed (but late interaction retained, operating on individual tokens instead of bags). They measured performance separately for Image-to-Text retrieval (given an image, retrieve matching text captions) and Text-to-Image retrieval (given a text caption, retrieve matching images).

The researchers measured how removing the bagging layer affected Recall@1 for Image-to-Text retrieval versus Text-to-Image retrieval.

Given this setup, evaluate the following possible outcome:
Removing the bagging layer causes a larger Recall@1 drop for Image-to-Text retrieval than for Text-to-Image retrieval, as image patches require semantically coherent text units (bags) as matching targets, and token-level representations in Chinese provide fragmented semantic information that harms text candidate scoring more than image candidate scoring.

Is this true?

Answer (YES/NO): YES